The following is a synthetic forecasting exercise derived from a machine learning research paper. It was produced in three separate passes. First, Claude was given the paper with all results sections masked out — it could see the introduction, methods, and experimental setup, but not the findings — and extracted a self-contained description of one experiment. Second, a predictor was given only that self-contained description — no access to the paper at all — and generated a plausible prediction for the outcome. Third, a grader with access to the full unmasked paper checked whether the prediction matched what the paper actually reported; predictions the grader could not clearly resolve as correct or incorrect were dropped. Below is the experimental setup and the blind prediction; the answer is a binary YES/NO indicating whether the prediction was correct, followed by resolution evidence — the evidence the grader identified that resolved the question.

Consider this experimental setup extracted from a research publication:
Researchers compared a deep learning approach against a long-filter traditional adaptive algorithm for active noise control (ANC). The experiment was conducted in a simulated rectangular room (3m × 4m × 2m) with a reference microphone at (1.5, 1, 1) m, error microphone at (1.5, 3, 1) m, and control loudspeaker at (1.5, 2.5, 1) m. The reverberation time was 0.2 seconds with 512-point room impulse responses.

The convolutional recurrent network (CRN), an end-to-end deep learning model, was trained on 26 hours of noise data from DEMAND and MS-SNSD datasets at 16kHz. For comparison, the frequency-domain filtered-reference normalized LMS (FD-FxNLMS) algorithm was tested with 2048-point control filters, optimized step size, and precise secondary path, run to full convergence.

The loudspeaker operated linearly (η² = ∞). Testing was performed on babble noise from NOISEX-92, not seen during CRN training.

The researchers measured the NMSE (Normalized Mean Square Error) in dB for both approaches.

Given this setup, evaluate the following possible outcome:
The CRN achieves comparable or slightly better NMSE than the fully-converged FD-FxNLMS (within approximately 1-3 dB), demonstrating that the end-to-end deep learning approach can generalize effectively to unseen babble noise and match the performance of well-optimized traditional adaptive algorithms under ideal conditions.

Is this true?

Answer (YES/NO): NO